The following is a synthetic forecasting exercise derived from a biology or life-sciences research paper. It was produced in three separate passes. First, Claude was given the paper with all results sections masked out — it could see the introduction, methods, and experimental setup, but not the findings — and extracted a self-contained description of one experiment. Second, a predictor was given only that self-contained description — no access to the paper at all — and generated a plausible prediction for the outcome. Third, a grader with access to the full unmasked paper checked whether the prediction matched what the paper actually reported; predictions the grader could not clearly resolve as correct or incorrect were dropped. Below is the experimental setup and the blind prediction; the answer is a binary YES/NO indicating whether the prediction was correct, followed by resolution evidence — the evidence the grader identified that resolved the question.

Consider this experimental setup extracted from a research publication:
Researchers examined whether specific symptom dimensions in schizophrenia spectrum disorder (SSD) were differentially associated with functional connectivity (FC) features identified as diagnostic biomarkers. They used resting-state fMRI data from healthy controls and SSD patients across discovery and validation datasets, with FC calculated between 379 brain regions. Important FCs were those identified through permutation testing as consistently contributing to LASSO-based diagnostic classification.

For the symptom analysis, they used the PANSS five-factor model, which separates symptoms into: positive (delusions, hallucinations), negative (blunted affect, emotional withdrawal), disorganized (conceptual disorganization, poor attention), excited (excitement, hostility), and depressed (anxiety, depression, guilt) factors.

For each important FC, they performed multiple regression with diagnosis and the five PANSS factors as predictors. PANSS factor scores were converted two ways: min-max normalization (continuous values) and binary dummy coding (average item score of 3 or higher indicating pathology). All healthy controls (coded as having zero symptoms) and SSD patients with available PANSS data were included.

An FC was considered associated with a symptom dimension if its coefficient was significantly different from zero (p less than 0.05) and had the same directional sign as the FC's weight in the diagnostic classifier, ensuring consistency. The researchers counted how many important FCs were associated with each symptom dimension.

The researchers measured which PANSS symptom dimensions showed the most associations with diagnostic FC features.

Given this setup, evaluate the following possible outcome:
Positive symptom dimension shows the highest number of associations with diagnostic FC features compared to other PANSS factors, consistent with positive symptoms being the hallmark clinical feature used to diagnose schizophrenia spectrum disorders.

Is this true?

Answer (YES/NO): NO